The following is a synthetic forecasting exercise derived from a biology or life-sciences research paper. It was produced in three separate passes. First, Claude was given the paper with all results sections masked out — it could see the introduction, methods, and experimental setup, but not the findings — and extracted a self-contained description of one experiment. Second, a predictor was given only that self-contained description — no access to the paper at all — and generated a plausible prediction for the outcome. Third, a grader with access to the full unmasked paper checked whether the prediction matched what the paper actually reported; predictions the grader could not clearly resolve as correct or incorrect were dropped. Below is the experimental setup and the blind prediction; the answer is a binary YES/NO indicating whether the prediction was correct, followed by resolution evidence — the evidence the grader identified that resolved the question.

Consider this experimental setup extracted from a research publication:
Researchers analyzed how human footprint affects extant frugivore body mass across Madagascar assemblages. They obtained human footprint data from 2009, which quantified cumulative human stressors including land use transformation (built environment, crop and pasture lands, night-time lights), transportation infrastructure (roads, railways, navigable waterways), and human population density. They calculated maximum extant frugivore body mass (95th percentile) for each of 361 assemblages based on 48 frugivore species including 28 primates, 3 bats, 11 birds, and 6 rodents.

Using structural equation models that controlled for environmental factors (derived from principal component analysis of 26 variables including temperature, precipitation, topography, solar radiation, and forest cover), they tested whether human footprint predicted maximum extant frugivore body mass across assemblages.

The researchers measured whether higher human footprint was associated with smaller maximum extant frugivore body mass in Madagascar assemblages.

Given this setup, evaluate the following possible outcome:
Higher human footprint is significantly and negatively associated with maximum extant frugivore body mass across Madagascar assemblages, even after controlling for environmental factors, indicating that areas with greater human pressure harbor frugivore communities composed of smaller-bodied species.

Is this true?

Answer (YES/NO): YES